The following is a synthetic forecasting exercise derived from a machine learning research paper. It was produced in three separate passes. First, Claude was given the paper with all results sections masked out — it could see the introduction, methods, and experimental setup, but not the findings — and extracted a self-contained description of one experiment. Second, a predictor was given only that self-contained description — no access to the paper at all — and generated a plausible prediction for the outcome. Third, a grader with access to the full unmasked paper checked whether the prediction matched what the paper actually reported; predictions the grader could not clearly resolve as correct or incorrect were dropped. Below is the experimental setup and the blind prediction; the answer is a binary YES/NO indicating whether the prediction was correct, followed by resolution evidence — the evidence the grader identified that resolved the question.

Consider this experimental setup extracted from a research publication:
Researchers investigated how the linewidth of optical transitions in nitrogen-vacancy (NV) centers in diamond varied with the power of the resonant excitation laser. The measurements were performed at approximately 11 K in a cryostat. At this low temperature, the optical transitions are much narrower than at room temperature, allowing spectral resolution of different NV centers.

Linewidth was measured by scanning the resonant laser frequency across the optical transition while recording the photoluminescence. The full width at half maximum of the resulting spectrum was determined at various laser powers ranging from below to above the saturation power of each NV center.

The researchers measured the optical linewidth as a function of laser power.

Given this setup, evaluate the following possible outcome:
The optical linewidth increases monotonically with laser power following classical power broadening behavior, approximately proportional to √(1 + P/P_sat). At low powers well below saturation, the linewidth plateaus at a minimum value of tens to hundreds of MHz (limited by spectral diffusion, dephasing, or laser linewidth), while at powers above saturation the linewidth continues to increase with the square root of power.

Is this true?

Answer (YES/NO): NO